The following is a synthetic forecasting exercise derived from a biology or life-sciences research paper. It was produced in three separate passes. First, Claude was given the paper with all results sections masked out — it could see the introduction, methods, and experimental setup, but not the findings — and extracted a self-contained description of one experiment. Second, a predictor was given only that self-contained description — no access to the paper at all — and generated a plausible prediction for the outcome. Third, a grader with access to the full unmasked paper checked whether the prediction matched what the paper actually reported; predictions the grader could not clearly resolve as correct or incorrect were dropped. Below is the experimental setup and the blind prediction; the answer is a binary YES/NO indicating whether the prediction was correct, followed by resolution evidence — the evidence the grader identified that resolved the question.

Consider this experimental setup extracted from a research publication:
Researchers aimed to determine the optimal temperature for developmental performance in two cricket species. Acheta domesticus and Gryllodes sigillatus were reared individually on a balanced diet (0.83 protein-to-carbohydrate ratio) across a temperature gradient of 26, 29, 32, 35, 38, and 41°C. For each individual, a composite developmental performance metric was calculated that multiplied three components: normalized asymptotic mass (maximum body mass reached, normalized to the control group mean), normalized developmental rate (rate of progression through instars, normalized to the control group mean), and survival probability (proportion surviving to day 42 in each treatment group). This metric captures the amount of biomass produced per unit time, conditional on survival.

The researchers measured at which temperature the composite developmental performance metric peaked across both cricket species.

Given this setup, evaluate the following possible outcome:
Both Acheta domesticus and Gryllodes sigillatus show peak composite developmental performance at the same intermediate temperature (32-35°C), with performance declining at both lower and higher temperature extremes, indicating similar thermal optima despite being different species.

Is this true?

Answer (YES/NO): YES